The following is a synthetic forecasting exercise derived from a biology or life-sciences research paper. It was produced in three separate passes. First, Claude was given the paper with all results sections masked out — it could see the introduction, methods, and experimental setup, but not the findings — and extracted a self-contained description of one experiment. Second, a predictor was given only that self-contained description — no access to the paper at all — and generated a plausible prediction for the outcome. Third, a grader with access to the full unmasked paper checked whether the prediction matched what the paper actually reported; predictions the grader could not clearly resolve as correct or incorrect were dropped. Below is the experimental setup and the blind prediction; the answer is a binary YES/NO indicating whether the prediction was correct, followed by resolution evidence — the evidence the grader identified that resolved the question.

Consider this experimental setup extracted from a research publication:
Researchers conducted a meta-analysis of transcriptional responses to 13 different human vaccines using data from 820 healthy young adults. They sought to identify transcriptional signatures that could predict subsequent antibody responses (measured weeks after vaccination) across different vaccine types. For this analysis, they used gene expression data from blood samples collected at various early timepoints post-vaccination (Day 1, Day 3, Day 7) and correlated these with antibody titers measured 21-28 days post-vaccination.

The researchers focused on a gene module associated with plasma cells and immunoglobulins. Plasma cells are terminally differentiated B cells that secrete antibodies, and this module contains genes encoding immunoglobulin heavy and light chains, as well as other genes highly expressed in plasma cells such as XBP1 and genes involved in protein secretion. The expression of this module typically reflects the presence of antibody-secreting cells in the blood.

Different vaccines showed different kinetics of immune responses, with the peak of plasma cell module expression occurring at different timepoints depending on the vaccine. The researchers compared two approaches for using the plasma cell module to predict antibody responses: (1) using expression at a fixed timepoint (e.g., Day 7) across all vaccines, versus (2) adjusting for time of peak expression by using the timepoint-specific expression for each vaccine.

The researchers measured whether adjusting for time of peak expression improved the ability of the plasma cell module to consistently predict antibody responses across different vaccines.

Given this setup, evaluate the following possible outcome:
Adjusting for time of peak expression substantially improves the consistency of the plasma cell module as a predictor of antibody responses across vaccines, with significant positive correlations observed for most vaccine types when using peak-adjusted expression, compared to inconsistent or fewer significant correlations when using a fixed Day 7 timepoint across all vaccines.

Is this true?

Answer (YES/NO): YES